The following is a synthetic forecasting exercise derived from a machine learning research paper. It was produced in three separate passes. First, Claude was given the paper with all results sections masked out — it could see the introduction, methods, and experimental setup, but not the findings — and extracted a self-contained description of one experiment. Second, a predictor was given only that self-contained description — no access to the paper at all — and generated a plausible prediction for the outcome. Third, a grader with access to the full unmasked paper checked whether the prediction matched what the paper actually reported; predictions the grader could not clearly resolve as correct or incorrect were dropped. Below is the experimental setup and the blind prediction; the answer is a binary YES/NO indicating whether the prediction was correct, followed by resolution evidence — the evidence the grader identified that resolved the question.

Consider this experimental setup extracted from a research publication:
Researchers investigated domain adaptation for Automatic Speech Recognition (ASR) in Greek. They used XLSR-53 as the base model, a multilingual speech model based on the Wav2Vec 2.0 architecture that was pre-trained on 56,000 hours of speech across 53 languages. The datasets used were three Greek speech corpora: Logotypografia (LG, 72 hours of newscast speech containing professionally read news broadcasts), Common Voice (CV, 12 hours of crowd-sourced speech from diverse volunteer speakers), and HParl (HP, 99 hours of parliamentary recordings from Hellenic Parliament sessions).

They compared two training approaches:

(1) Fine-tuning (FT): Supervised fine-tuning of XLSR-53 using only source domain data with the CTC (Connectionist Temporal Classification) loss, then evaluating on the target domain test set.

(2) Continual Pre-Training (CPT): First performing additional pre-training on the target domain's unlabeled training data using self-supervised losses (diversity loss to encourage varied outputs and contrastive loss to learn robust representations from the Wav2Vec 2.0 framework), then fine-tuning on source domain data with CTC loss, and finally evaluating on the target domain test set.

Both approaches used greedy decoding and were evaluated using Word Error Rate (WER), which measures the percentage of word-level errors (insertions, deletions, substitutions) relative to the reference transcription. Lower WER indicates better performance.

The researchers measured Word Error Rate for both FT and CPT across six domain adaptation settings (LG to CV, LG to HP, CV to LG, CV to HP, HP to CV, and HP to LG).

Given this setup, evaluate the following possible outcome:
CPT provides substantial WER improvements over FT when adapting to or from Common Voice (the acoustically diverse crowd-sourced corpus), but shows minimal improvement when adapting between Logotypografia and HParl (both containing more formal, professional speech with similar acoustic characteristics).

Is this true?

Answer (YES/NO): NO